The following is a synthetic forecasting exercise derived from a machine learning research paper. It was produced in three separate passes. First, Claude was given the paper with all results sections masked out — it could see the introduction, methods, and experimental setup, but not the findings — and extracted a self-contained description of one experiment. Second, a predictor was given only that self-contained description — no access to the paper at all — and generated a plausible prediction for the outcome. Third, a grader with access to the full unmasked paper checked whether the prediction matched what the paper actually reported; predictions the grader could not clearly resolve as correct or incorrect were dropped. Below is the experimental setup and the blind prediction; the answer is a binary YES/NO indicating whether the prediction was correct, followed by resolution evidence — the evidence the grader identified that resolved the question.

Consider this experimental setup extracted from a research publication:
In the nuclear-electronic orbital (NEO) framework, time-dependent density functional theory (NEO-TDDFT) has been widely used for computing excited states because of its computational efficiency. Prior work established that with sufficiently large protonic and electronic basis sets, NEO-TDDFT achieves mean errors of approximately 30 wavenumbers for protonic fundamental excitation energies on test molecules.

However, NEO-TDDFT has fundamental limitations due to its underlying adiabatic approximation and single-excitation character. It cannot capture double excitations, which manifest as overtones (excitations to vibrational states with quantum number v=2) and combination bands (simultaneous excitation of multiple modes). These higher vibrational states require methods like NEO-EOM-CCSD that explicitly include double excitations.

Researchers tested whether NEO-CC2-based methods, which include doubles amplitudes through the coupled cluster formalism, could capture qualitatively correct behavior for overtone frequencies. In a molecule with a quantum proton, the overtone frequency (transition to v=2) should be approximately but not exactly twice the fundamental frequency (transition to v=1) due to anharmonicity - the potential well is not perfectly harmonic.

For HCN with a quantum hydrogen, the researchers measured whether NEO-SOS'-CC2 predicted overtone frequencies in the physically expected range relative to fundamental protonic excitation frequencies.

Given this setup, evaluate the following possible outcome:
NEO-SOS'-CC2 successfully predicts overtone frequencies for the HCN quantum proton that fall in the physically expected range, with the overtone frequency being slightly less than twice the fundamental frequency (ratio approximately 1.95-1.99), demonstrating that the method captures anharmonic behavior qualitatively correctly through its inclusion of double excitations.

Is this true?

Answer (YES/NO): NO